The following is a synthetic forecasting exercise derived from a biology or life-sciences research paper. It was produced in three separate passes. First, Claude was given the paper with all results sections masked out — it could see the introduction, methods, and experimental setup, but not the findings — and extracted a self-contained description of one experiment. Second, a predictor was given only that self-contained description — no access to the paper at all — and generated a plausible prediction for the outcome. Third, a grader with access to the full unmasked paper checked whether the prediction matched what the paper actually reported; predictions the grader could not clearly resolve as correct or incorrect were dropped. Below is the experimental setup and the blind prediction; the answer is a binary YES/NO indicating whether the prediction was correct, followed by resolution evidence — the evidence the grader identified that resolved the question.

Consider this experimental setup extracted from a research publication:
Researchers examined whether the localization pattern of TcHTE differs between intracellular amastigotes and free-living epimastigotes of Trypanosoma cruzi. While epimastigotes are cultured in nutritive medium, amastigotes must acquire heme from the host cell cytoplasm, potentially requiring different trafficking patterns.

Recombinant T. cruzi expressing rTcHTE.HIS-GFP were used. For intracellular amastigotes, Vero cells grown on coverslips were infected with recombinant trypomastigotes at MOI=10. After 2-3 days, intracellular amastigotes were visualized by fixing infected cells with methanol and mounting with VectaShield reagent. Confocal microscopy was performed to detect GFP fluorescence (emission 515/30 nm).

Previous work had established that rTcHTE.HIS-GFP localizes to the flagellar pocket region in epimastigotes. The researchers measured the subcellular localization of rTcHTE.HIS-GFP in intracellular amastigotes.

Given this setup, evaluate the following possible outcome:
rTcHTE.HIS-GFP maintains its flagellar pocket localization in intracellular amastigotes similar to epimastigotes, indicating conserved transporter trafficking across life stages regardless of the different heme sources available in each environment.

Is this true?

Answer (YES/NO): NO